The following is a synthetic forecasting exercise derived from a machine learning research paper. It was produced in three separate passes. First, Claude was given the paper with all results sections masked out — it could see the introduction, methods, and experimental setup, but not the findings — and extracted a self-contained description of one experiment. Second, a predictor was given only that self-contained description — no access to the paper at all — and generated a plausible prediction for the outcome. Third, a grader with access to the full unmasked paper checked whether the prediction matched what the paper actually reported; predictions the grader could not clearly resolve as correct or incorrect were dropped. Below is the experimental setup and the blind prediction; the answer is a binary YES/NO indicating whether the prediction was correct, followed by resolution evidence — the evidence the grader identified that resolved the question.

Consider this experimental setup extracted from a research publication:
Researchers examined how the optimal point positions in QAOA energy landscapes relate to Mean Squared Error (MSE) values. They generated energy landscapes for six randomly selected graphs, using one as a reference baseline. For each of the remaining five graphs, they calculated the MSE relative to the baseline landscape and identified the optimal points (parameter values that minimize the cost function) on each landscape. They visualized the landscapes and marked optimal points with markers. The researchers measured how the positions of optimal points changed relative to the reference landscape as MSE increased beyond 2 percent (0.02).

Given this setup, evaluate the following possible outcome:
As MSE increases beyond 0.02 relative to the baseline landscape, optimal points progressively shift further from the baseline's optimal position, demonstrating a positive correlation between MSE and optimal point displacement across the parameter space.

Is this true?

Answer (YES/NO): YES